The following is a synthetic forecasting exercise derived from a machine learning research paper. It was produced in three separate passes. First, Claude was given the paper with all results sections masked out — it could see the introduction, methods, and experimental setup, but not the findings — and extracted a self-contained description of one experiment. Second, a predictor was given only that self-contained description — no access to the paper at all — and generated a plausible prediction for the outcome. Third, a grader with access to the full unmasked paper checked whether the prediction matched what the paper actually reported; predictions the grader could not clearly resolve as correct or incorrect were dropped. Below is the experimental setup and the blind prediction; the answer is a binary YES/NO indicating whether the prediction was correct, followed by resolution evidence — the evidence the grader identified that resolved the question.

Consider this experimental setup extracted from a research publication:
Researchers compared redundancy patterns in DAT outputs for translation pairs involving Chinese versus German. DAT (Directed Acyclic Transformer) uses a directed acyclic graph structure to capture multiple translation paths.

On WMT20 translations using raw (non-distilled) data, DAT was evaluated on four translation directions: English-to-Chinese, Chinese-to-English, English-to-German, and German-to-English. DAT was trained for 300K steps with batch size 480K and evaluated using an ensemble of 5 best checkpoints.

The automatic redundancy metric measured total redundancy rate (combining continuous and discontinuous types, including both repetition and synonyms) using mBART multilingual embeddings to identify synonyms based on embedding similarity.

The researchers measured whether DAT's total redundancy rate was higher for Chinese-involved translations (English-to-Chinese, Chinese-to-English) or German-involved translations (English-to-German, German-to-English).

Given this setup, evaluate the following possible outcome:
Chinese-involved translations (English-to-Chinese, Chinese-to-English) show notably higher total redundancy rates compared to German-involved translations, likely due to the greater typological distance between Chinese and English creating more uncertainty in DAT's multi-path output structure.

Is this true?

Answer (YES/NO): YES